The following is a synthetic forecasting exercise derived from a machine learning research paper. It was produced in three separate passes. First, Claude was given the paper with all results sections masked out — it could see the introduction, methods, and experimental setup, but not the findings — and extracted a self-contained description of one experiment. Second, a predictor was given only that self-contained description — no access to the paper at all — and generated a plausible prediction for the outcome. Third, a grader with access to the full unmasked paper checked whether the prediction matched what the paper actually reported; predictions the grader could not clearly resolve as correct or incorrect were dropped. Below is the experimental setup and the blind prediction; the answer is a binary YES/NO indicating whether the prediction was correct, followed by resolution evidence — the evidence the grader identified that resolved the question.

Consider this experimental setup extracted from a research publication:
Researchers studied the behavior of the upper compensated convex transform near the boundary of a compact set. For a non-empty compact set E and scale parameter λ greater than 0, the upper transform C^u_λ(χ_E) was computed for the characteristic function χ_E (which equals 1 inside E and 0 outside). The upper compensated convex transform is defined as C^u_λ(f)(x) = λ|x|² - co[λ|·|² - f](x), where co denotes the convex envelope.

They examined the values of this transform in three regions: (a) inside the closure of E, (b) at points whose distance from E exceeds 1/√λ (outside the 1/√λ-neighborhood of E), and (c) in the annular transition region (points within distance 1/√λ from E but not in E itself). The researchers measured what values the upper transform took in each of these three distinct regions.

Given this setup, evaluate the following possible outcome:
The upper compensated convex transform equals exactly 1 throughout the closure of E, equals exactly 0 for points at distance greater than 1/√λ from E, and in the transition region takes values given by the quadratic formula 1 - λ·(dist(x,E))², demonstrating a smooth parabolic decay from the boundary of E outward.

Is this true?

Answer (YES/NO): NO